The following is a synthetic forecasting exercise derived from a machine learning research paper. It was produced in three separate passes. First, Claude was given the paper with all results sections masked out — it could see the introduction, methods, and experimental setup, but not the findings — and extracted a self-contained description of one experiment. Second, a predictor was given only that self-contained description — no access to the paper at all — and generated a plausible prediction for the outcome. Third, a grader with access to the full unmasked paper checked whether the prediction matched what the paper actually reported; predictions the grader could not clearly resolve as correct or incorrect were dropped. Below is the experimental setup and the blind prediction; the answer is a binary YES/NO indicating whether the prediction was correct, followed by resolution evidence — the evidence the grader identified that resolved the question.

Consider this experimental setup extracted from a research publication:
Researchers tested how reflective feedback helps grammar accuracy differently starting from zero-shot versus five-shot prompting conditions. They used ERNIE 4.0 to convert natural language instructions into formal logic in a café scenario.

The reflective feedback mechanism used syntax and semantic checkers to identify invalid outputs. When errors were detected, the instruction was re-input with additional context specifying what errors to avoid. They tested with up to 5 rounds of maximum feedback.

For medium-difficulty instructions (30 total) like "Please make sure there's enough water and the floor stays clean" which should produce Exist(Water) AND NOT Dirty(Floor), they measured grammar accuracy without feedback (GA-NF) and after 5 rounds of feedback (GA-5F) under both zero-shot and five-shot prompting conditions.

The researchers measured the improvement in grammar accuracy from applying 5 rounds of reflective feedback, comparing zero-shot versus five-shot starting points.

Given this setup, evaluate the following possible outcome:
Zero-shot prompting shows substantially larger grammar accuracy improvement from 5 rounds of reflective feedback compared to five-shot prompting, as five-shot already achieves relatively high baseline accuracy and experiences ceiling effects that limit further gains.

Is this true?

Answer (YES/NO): YES